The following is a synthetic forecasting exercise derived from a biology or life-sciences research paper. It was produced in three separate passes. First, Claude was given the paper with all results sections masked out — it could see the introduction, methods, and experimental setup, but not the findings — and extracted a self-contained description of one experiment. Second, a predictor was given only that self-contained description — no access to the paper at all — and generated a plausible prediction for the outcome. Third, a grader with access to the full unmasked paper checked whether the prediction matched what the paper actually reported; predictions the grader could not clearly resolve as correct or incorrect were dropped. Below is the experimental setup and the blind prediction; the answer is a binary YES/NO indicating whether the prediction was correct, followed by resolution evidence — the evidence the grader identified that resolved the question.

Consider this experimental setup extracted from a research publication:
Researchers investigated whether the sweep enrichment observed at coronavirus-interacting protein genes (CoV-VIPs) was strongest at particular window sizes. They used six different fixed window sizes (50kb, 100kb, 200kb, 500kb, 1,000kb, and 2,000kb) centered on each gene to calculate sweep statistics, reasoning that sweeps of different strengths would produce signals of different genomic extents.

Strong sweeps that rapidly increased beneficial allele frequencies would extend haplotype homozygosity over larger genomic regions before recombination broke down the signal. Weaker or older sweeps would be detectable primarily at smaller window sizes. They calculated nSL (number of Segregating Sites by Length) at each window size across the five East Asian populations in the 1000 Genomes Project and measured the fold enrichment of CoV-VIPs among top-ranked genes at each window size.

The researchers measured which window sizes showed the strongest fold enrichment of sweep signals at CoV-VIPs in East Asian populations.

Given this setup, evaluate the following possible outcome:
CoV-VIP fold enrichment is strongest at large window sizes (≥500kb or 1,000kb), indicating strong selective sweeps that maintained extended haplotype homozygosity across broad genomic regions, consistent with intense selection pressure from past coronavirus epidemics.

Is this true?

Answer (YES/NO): YES